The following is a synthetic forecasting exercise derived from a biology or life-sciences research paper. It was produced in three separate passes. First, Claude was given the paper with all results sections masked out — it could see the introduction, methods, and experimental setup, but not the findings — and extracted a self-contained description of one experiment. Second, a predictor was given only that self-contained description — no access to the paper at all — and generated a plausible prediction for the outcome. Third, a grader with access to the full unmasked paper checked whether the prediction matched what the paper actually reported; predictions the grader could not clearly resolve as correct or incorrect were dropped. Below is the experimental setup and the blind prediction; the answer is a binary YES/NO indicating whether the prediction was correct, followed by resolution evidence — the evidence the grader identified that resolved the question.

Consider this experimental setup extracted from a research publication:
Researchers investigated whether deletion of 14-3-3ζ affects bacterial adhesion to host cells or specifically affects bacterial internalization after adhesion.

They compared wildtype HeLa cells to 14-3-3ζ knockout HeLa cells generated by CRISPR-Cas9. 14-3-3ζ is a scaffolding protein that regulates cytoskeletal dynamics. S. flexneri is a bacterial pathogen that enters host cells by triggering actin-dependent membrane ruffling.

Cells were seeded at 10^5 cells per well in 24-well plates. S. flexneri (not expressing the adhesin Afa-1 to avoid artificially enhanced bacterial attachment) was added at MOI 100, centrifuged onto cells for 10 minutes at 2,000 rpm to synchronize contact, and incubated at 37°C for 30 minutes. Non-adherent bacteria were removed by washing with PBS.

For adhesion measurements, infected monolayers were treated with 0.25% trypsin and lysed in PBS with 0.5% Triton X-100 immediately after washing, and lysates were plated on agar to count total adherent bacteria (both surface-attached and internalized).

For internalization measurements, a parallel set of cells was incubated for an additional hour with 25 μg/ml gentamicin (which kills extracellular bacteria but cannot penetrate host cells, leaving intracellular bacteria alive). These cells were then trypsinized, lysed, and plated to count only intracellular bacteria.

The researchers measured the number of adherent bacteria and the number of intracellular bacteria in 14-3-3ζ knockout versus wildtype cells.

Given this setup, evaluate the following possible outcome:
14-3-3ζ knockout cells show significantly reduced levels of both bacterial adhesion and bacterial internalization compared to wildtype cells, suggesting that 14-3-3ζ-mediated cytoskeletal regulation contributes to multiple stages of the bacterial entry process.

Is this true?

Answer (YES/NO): YES